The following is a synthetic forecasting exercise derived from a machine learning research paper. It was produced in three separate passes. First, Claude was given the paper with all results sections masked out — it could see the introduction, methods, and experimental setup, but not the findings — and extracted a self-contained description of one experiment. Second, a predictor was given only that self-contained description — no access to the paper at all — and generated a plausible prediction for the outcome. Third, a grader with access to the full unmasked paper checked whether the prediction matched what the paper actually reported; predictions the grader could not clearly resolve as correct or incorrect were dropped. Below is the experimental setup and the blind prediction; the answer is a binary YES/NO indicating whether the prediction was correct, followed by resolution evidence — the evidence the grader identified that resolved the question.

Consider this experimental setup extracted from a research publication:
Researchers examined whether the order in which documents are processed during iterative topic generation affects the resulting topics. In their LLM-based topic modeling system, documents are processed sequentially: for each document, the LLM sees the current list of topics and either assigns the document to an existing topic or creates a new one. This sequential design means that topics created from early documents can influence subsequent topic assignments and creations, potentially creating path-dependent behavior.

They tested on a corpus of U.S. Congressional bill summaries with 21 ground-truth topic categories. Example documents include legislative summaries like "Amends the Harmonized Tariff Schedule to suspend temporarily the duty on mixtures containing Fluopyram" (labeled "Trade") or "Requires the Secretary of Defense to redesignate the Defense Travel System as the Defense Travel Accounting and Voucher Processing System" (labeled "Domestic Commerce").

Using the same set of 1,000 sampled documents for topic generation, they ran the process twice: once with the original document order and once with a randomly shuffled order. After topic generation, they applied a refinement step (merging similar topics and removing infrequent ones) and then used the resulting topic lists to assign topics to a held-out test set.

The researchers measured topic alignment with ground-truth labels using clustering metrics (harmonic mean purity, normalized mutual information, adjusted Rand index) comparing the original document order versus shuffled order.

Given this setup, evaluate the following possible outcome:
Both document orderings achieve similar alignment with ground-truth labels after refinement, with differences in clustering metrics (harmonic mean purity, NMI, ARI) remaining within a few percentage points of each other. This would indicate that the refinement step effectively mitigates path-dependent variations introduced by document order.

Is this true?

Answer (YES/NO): YES